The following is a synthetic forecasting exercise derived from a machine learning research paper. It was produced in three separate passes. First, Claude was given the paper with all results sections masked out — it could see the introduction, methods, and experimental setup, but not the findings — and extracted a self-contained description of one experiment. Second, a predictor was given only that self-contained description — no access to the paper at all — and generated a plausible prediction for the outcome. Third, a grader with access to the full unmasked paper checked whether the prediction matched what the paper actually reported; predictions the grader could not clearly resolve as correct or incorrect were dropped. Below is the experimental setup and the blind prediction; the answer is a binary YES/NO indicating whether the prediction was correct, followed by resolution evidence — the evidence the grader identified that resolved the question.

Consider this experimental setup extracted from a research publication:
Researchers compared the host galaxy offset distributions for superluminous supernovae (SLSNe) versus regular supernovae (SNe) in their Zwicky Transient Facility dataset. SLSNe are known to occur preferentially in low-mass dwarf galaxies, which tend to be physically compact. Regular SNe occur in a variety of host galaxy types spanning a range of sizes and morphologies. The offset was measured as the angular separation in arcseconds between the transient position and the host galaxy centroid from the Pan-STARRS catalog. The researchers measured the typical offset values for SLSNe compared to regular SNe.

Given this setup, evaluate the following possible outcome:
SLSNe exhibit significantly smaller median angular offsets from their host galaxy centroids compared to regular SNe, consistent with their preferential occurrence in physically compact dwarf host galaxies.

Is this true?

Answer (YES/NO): YES